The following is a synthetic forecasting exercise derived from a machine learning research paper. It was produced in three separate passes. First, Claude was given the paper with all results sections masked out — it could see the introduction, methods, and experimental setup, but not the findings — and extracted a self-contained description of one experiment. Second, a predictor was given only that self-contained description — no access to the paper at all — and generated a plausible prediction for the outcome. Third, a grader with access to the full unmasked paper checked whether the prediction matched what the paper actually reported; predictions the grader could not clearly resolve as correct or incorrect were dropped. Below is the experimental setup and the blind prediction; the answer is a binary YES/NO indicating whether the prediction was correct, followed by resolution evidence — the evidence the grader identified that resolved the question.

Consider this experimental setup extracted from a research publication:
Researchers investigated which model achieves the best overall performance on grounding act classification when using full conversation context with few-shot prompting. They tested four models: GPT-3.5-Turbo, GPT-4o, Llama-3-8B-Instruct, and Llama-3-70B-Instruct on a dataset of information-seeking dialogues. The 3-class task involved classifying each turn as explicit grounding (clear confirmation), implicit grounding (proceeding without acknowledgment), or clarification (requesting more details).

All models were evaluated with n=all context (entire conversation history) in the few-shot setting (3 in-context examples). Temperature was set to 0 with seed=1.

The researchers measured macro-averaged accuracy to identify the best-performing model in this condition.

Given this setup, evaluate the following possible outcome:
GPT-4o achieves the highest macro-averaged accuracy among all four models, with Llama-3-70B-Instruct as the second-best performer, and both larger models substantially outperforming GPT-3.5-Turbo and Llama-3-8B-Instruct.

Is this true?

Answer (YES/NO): NO